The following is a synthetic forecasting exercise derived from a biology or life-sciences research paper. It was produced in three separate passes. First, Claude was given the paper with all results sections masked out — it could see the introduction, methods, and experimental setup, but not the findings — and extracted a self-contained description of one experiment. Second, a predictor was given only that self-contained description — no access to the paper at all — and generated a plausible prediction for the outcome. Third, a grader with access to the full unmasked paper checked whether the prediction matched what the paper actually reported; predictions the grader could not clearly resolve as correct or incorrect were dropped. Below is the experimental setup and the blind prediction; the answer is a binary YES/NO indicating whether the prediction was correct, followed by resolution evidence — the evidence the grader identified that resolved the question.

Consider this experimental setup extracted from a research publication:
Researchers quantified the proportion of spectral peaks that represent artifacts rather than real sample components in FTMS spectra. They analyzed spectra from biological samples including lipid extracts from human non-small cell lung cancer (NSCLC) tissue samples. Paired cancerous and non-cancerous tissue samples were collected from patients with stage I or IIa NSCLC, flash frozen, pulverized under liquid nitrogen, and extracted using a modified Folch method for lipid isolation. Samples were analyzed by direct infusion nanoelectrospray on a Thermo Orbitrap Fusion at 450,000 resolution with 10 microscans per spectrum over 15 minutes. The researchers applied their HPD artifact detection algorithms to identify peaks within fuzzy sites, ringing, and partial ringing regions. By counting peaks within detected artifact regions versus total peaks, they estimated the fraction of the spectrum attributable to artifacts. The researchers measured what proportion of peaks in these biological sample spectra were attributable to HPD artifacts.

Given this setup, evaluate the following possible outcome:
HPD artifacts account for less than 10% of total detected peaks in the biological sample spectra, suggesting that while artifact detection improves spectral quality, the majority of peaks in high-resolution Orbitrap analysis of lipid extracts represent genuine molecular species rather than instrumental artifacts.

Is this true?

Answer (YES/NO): NO